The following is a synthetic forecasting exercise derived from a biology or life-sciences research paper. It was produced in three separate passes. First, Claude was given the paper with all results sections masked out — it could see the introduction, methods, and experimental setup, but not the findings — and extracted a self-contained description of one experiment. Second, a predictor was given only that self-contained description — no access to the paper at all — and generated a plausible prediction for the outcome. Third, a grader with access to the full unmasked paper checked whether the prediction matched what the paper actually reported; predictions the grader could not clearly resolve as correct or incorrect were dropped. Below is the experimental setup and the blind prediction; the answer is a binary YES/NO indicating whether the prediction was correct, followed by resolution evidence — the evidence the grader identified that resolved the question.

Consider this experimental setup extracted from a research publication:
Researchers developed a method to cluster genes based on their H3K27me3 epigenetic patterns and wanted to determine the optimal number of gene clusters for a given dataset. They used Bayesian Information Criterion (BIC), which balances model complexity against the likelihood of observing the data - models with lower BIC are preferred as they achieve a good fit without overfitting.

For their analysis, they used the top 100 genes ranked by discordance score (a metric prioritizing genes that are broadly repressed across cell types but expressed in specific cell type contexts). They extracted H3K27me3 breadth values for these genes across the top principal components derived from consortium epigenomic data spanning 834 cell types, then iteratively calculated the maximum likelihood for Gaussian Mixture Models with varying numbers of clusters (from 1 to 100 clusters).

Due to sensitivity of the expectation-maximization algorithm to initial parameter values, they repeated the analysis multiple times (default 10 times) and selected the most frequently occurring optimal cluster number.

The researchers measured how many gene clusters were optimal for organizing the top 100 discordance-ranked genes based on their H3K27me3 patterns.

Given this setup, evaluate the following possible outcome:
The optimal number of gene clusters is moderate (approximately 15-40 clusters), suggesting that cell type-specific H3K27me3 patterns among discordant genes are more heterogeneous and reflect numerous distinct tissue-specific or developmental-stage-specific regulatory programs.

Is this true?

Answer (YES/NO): NO